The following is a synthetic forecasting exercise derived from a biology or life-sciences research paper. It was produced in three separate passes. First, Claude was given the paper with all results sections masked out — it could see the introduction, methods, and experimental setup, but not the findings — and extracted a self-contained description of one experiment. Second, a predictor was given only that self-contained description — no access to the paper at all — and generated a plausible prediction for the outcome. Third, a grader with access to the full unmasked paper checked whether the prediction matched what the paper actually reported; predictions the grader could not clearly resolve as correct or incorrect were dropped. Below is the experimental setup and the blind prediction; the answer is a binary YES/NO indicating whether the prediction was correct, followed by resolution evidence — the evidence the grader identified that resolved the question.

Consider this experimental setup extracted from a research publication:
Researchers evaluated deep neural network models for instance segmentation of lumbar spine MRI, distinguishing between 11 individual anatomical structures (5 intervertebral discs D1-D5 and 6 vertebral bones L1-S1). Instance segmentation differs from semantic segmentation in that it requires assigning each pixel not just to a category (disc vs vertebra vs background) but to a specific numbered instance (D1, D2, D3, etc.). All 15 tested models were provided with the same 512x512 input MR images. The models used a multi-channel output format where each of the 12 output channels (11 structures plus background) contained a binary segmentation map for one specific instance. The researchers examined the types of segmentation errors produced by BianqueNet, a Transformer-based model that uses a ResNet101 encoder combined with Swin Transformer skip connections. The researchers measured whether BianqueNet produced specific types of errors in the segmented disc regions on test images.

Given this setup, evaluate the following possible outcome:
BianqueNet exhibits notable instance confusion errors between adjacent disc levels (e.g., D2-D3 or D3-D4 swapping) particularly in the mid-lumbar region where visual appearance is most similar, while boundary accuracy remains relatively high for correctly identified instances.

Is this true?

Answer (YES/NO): NO